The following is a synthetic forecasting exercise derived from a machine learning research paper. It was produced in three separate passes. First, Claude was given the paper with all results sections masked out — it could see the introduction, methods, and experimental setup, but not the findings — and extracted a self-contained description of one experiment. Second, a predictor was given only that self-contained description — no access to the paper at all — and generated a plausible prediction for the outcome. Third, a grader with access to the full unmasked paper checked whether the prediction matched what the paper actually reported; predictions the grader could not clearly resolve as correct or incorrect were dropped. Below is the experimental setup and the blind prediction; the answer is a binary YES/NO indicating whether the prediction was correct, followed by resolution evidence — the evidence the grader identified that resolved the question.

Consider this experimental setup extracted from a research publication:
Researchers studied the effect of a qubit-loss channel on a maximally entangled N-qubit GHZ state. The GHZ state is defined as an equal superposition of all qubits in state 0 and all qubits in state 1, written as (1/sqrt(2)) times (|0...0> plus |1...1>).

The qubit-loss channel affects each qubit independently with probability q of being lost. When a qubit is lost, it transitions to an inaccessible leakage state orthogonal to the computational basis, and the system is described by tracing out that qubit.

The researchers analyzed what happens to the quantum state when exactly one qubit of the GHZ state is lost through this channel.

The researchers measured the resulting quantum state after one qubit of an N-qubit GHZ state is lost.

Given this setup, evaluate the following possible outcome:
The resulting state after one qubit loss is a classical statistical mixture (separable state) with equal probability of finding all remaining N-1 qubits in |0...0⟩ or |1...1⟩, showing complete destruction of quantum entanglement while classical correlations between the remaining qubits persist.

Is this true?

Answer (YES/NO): YES